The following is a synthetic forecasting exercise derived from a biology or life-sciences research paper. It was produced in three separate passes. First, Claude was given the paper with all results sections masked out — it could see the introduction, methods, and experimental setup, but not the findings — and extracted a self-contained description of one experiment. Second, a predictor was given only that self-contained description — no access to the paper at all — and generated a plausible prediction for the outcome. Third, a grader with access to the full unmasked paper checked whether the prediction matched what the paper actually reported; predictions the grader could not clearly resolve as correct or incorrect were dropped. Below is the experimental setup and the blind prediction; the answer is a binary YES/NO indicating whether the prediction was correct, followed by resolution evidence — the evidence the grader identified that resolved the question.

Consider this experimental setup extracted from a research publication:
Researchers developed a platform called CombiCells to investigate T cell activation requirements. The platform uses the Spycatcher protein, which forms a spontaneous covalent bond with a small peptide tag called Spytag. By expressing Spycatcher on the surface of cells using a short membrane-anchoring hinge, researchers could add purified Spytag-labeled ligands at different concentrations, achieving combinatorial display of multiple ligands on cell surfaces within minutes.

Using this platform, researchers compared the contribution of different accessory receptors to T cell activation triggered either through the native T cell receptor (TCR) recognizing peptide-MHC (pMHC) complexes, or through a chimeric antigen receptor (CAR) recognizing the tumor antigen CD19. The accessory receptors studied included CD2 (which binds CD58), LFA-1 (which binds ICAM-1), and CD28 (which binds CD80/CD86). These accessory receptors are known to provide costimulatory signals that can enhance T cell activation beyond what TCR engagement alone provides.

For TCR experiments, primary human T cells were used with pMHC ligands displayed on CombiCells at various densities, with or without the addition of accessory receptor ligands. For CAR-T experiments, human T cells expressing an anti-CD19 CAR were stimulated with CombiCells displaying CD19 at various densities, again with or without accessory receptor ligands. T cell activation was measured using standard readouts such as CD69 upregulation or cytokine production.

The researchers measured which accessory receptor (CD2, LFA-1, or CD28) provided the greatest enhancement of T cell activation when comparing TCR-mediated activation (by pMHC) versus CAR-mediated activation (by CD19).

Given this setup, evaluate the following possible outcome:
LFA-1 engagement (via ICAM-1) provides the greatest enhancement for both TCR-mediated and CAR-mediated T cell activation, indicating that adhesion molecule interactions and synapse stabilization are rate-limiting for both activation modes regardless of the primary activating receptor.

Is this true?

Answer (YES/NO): NO